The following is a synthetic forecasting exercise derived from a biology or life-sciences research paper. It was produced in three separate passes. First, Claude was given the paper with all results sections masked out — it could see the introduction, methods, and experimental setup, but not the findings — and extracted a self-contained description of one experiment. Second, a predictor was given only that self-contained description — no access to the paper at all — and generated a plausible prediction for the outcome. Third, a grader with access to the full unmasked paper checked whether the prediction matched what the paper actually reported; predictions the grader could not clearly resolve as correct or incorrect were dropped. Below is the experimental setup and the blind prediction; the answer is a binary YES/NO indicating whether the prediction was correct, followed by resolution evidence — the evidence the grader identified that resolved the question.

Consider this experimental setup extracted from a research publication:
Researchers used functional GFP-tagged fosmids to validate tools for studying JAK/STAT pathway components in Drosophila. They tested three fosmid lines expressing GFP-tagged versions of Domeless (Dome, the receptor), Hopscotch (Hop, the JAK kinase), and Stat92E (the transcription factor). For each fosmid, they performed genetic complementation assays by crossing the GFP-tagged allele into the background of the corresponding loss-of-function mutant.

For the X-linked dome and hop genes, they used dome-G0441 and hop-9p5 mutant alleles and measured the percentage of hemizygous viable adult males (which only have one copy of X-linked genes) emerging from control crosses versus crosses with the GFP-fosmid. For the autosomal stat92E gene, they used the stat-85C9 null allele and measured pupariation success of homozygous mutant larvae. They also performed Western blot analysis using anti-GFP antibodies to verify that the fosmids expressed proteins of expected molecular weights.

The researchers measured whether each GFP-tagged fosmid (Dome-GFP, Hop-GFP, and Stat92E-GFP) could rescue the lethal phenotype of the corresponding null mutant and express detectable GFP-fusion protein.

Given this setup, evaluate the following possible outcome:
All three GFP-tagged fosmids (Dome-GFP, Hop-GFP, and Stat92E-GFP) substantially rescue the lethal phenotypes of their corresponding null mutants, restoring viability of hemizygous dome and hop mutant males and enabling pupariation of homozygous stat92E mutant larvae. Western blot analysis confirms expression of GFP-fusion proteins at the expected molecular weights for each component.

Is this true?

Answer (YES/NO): NO